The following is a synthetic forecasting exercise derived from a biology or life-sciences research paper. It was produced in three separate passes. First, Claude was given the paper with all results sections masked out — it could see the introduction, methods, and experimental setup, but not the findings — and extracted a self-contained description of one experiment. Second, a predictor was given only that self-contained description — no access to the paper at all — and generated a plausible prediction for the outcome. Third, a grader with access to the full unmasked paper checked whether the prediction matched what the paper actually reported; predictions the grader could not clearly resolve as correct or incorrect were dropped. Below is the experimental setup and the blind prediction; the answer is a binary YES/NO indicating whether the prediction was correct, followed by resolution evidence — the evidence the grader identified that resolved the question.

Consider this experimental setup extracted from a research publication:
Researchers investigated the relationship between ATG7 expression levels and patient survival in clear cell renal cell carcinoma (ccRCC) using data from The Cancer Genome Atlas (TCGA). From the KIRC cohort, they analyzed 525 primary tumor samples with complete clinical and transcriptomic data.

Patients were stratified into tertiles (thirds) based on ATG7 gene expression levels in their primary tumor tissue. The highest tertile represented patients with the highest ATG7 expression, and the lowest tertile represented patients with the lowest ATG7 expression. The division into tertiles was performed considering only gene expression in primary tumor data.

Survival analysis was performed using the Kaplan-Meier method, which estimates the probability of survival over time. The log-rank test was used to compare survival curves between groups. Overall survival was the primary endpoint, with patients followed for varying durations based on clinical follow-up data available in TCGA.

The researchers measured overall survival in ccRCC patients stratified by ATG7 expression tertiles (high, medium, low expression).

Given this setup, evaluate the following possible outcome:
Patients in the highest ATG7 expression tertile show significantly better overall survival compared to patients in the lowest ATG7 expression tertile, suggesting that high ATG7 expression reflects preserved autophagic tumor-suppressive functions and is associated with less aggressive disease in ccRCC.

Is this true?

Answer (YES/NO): YES